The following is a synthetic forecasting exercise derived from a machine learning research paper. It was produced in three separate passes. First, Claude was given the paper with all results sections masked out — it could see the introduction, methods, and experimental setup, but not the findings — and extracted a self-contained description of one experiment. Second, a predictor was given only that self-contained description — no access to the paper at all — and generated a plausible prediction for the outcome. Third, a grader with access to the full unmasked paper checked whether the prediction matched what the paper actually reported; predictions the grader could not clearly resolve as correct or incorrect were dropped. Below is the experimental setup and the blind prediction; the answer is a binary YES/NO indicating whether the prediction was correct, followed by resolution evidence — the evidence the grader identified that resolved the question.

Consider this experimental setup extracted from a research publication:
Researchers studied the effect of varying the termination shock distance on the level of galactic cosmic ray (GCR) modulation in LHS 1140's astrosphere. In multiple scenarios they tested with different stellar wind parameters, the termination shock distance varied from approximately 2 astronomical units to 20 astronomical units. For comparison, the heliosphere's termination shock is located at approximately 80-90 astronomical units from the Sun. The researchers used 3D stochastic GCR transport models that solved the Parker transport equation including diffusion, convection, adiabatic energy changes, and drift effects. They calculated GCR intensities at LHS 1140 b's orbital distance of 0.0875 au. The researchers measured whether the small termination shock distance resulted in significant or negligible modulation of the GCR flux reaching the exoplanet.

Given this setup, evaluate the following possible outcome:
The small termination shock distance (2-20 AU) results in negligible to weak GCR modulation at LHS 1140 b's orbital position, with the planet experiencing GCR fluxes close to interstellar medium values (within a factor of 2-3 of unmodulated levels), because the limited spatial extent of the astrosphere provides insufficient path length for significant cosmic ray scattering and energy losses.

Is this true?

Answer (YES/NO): YES